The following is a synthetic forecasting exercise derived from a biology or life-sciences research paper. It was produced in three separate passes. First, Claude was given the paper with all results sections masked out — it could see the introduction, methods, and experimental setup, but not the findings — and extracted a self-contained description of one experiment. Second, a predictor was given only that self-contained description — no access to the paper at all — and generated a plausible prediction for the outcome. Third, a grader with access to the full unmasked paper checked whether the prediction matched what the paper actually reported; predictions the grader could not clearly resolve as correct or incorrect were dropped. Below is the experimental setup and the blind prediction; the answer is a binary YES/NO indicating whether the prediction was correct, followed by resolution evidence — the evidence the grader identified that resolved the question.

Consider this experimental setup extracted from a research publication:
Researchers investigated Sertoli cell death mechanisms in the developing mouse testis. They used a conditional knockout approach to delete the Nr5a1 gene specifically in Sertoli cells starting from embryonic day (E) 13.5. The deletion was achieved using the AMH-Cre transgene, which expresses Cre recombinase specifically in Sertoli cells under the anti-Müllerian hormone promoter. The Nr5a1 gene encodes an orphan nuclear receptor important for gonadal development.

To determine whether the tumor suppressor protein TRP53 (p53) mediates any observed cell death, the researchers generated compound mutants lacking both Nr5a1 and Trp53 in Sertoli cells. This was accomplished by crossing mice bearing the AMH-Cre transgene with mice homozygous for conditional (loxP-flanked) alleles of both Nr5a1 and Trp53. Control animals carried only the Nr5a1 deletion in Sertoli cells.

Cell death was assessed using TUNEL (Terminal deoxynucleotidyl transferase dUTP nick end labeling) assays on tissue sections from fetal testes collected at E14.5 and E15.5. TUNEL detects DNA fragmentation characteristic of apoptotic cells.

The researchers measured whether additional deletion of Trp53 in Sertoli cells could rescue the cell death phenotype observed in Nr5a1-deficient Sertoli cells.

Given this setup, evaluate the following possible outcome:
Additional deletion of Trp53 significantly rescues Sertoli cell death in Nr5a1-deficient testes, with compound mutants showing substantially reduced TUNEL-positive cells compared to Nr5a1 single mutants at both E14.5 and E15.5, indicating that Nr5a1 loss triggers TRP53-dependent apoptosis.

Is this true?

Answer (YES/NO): NO